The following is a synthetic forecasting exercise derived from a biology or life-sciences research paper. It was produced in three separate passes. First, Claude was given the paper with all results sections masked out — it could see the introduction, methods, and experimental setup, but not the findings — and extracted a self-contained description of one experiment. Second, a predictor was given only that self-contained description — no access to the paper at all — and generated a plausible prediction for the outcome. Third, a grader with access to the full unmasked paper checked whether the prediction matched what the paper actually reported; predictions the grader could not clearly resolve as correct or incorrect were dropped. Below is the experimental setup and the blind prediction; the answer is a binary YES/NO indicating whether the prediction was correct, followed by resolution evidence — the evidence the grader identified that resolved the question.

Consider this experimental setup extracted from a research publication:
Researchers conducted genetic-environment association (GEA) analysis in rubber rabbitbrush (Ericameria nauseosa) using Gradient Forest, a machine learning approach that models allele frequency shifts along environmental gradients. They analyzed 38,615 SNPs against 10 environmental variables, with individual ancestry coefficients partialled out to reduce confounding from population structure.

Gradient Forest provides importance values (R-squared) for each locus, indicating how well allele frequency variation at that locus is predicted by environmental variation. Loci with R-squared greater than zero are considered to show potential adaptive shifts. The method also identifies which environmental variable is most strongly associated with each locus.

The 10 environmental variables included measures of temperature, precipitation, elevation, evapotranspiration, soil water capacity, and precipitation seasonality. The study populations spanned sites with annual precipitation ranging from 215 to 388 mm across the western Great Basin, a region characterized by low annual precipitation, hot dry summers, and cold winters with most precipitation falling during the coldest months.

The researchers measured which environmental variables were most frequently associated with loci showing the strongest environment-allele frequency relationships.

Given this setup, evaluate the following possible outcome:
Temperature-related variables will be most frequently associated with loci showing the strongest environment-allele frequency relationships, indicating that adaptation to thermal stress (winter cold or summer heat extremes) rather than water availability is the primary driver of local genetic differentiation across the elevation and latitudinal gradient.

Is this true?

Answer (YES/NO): NO